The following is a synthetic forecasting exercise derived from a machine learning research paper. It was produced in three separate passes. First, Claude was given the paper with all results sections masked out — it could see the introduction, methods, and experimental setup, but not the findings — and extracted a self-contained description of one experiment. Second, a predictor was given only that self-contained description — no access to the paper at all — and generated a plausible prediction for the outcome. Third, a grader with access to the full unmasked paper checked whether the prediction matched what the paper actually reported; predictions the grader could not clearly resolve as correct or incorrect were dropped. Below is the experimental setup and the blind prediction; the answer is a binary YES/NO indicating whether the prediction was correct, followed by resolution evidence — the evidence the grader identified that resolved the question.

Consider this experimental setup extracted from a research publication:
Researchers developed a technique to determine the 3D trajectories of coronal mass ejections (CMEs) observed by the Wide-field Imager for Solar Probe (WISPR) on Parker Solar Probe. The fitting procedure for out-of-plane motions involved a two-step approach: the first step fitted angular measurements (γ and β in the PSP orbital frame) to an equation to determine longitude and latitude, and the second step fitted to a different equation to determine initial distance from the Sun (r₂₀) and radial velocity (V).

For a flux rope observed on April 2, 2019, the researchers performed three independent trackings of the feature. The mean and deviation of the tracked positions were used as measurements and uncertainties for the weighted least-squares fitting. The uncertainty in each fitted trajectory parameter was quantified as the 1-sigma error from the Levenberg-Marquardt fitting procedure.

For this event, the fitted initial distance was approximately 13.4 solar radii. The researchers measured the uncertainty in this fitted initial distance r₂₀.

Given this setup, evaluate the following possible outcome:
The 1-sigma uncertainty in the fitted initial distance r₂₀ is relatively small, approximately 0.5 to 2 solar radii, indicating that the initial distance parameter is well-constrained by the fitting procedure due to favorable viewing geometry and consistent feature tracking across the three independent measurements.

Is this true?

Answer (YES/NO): NO